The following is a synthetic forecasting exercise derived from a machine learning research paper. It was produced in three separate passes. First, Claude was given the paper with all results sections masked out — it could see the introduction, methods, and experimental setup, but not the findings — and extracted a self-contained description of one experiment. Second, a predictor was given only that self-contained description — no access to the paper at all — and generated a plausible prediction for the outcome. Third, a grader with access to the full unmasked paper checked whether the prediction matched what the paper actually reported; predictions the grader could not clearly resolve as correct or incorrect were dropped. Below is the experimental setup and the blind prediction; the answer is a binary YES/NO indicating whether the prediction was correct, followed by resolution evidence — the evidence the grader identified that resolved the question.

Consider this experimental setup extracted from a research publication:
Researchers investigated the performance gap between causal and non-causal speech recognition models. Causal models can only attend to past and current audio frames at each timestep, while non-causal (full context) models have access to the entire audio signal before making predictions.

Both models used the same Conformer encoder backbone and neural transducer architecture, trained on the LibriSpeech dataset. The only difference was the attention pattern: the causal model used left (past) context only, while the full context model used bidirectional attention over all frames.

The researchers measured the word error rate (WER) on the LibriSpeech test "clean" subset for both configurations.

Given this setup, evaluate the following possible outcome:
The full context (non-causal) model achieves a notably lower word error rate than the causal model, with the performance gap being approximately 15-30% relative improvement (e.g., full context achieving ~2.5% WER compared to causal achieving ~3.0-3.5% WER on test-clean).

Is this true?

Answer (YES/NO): NO